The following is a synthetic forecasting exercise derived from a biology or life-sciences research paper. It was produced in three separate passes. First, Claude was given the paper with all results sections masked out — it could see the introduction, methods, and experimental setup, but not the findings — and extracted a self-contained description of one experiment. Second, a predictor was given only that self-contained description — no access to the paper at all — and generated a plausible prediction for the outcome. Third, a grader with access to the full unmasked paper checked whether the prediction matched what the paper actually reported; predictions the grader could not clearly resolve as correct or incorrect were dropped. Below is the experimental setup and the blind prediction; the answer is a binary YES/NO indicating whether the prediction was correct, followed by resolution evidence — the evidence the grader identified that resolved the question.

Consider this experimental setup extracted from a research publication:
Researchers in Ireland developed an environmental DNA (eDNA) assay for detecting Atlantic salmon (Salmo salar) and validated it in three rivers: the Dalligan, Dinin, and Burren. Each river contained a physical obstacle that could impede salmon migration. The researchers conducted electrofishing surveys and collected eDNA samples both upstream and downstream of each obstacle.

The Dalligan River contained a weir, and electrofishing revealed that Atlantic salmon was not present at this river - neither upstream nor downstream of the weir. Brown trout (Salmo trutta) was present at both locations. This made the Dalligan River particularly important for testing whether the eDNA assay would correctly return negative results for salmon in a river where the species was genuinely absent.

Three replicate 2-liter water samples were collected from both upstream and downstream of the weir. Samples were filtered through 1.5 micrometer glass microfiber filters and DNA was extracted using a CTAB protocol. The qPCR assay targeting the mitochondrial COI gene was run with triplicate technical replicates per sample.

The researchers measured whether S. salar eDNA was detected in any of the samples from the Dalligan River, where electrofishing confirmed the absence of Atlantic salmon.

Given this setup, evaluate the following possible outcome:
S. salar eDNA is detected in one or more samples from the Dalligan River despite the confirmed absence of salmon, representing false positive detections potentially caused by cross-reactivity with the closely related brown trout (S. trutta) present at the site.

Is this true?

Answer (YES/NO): NO